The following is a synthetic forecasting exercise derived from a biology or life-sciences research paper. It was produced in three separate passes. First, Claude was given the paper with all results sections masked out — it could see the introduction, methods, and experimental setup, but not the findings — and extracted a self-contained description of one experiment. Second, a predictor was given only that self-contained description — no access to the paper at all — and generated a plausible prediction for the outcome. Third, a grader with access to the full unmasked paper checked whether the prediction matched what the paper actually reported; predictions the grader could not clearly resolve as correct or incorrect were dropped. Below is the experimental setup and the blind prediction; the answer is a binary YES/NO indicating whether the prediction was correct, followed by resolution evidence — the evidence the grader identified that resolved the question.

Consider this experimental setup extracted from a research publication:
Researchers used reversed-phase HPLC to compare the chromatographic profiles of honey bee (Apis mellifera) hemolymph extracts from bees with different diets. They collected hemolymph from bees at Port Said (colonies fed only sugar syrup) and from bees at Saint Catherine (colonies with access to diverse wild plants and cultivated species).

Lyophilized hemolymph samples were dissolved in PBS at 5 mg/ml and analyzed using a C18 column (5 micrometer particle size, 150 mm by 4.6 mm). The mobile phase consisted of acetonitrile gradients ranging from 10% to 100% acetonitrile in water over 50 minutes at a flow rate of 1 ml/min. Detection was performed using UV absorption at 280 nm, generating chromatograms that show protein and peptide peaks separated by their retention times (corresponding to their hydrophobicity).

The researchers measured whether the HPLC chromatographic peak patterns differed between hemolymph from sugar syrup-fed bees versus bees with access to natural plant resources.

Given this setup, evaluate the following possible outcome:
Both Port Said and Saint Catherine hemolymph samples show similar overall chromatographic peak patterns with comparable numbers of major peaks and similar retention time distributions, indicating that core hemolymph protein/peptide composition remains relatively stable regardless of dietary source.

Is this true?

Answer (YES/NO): NO